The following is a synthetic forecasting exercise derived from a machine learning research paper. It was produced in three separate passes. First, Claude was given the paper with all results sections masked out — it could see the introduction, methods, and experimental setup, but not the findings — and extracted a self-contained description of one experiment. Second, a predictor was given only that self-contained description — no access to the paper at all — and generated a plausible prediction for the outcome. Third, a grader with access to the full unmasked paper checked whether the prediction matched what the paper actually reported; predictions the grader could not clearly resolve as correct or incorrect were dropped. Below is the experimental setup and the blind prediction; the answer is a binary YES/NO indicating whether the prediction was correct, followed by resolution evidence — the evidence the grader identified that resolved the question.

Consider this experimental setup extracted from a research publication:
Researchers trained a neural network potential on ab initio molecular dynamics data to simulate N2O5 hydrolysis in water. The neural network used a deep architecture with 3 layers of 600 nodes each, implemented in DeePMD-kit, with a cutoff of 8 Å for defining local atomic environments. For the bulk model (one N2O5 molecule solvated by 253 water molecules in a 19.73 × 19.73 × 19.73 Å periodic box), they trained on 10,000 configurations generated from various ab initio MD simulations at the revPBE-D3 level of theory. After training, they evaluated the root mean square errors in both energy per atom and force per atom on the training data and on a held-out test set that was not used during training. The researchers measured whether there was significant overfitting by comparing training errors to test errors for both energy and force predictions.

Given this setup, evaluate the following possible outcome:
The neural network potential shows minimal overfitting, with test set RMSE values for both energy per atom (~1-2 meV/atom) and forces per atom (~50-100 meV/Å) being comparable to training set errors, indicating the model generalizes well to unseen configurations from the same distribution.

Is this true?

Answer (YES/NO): NO